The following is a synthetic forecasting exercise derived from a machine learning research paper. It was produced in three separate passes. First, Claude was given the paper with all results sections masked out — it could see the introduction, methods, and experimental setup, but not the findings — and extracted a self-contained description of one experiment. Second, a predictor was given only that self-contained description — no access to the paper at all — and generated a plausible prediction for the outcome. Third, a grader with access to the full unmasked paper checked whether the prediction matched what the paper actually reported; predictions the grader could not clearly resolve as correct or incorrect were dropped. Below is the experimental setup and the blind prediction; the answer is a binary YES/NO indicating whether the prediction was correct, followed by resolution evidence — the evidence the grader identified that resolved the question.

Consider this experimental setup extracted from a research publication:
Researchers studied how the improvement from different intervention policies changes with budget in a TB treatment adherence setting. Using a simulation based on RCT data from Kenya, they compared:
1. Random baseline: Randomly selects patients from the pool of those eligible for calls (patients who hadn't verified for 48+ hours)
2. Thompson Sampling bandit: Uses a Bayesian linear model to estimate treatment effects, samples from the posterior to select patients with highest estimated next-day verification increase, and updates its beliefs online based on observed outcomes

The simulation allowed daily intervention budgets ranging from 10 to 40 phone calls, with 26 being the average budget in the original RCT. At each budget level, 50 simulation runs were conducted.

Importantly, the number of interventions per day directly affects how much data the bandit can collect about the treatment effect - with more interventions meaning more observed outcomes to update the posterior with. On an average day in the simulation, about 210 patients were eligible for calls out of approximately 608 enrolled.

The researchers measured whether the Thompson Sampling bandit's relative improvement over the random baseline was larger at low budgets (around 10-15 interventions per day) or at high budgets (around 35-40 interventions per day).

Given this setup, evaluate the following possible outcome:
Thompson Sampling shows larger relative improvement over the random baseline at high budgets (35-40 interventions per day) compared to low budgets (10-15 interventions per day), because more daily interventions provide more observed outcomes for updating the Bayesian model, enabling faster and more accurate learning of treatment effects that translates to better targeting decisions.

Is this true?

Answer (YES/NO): YES